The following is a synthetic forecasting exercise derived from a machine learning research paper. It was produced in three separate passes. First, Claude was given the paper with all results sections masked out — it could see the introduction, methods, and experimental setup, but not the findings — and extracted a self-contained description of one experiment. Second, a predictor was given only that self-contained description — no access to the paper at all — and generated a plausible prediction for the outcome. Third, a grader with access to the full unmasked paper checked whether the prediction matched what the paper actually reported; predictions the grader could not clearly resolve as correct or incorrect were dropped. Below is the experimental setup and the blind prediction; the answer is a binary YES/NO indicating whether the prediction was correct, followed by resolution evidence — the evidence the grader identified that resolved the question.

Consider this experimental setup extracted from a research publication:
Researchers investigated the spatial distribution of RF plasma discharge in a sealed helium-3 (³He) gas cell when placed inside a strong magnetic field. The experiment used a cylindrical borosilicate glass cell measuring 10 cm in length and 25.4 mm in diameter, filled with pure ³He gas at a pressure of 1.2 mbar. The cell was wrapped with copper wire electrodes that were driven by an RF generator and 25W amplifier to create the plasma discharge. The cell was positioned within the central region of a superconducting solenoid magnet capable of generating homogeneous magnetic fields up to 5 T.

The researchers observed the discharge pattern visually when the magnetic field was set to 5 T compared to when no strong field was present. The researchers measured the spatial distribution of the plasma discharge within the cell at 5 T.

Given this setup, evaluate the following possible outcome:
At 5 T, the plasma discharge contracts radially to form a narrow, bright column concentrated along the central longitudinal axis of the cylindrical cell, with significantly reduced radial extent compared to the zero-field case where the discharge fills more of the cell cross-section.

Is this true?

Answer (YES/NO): NO